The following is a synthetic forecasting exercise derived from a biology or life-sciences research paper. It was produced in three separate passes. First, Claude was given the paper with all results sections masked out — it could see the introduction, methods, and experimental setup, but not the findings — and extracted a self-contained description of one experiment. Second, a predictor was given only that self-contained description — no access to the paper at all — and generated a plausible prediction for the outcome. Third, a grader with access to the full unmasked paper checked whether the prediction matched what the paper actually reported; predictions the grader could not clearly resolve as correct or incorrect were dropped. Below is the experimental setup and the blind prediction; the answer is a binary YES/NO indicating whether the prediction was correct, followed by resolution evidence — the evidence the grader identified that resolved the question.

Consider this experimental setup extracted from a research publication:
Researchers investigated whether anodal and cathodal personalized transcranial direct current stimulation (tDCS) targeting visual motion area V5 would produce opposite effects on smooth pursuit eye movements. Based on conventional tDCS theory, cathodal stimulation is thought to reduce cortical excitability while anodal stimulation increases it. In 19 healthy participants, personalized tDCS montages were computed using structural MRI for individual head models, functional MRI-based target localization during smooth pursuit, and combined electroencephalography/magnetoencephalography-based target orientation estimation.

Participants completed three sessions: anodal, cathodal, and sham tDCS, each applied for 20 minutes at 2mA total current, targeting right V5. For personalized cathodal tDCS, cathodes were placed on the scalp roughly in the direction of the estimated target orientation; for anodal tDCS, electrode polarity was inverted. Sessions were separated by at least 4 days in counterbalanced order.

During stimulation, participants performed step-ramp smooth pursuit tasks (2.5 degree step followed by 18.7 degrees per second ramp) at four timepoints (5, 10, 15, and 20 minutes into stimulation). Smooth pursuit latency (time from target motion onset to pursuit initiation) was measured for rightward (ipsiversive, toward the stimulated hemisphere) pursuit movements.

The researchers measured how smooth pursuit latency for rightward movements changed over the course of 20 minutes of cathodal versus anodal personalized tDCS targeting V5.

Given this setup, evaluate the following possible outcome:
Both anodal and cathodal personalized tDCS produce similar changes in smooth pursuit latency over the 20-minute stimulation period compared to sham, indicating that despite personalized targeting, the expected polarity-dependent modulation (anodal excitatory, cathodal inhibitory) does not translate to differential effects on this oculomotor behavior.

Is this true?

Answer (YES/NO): NO